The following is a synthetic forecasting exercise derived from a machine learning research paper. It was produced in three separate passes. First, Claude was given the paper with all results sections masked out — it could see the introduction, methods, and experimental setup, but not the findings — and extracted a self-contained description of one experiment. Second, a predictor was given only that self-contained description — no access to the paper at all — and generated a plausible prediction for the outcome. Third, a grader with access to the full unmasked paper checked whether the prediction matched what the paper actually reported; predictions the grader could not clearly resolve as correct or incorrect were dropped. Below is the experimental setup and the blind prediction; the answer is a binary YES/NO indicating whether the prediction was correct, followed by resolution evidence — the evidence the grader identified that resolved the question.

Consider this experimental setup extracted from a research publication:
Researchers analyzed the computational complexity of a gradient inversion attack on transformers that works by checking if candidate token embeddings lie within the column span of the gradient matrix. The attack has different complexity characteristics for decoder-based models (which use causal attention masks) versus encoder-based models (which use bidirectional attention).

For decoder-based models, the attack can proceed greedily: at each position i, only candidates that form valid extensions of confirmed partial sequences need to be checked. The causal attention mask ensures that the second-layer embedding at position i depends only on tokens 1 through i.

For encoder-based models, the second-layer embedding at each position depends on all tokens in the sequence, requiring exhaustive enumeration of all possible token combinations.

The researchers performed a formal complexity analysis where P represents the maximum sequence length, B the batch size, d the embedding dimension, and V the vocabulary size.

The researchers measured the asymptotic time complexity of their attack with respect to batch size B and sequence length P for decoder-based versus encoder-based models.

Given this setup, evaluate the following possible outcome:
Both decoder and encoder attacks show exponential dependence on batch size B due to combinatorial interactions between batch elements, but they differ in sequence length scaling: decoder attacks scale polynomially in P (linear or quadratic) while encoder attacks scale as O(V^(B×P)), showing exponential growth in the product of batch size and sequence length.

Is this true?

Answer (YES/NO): NO